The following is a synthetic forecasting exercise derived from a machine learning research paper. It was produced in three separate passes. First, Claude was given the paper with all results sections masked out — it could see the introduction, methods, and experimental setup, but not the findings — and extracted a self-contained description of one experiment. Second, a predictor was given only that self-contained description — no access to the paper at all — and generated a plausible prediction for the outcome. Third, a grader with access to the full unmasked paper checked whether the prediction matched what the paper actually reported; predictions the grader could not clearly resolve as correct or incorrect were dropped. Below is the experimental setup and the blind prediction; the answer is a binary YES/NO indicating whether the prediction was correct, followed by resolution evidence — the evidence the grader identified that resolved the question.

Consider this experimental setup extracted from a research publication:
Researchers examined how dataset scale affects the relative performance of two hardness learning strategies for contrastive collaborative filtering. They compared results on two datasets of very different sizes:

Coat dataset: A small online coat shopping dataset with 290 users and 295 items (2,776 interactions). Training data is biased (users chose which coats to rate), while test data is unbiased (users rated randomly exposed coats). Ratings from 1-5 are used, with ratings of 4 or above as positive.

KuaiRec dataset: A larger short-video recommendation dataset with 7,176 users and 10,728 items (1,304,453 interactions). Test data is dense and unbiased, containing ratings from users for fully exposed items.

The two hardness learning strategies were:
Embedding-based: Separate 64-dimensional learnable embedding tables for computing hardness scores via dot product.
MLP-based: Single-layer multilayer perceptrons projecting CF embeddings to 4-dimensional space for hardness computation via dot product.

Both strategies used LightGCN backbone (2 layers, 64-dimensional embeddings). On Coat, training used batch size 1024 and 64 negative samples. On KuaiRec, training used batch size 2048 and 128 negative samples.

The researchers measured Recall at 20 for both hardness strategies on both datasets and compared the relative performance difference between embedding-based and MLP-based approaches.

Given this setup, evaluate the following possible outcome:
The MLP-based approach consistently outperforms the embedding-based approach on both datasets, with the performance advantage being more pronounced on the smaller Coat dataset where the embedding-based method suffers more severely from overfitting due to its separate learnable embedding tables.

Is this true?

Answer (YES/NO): NO